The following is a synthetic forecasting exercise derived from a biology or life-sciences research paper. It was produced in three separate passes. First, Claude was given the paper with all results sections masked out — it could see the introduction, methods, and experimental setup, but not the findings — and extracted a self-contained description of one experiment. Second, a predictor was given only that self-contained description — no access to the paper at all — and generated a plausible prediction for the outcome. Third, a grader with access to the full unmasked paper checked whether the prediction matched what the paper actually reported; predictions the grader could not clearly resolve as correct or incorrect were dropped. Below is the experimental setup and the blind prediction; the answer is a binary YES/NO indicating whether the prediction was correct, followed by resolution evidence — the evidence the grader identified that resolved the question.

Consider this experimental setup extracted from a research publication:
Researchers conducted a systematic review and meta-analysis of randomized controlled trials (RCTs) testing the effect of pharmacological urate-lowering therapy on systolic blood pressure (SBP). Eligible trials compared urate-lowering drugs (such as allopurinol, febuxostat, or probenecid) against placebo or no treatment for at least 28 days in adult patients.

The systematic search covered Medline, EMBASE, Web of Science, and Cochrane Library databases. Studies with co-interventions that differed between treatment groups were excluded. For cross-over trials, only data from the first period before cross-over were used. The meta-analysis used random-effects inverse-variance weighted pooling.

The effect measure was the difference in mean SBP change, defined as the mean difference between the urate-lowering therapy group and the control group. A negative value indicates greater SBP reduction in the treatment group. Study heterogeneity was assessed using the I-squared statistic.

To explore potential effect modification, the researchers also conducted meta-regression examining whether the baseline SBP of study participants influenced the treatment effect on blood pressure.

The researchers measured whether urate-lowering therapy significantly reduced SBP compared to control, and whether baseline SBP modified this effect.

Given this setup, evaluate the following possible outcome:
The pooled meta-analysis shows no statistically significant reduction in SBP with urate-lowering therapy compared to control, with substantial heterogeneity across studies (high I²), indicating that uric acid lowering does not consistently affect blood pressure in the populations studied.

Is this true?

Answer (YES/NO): NO